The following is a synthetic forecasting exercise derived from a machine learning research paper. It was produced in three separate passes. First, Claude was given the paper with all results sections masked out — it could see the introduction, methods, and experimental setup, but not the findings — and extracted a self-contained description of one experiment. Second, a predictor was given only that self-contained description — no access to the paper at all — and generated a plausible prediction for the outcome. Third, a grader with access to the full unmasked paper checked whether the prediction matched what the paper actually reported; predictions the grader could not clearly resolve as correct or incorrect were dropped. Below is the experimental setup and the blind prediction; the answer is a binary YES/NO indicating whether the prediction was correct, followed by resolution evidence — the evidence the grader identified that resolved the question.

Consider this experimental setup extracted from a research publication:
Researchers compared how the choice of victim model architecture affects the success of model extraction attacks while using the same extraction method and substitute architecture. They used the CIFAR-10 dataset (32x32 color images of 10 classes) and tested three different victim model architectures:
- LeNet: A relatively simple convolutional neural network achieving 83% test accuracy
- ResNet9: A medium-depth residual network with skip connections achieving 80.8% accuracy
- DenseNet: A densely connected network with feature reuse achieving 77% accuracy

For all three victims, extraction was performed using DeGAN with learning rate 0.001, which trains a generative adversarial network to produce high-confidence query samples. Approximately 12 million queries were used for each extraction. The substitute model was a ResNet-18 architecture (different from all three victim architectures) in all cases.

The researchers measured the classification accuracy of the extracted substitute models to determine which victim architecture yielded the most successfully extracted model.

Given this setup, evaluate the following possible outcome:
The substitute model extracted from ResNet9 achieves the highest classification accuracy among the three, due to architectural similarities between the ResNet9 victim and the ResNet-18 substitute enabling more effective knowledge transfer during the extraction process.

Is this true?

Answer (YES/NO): NO